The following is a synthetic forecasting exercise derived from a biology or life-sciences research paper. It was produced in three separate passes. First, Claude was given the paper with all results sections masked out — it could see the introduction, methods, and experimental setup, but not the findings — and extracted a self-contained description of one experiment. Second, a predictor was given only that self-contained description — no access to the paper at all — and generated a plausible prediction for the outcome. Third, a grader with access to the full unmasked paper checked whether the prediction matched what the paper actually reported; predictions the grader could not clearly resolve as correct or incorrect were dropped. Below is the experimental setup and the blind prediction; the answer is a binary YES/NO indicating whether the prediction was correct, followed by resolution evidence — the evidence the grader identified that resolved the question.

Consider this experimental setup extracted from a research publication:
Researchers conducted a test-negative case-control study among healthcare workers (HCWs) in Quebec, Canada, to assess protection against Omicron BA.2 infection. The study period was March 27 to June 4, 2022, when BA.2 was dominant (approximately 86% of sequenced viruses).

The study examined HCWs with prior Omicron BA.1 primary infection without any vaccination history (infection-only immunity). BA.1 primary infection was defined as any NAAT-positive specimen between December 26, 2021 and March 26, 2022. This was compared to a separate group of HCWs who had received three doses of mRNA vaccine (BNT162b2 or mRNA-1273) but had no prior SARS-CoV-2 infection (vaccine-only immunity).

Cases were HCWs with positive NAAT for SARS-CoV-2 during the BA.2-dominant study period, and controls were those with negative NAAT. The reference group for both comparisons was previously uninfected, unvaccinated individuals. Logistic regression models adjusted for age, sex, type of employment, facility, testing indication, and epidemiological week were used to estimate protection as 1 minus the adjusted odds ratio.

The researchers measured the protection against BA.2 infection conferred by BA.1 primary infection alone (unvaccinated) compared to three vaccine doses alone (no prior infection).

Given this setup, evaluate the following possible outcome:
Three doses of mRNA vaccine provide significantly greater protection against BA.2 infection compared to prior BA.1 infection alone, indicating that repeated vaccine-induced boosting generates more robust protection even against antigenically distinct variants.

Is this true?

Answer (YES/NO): NO